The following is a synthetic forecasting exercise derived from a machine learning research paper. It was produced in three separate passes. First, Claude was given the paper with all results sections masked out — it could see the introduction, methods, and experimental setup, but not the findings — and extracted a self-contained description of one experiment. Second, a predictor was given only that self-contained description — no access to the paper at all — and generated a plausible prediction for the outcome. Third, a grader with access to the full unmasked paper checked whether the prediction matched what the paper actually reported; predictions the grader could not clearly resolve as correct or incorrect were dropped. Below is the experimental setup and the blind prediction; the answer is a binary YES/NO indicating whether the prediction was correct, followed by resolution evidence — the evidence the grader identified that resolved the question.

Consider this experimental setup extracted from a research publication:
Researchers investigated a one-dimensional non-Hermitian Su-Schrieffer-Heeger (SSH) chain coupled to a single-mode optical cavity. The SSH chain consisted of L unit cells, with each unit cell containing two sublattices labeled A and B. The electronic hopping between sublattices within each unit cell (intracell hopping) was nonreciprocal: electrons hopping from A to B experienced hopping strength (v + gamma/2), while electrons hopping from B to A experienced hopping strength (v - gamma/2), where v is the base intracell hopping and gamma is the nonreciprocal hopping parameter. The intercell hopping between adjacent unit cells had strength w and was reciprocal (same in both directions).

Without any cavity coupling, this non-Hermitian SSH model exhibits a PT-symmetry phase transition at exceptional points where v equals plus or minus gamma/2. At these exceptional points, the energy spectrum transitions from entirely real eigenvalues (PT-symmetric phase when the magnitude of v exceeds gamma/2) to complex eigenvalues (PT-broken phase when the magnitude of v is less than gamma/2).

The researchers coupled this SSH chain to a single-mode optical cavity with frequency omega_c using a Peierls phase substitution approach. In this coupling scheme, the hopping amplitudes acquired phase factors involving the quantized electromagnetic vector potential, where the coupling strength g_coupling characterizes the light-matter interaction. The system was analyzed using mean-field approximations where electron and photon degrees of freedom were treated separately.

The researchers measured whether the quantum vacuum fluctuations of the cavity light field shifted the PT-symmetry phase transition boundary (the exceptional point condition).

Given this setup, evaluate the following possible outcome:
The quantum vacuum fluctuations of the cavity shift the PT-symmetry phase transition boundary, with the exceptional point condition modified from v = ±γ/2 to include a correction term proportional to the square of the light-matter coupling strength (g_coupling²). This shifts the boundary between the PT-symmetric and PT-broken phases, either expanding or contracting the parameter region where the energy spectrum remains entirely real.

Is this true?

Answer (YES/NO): NO